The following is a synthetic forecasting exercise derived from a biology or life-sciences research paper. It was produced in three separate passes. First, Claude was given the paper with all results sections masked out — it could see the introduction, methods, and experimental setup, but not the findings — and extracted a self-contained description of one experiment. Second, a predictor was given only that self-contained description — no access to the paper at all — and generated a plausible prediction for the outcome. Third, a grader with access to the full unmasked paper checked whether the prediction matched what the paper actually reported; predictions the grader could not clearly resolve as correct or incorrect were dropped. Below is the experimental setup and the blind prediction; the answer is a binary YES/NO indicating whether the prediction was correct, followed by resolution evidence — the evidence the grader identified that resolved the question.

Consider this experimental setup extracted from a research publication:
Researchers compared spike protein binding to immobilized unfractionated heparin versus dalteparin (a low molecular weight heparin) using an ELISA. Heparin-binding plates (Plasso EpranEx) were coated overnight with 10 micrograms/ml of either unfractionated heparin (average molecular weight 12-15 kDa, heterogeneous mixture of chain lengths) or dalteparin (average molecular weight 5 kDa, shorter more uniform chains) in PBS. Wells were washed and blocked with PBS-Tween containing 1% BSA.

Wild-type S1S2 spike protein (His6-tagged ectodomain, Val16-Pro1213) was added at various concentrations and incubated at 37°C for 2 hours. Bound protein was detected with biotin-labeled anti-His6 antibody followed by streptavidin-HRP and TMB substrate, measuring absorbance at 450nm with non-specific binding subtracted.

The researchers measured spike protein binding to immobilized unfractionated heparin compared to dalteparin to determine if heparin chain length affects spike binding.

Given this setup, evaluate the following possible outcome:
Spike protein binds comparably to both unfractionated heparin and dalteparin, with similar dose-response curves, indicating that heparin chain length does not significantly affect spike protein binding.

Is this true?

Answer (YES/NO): YES